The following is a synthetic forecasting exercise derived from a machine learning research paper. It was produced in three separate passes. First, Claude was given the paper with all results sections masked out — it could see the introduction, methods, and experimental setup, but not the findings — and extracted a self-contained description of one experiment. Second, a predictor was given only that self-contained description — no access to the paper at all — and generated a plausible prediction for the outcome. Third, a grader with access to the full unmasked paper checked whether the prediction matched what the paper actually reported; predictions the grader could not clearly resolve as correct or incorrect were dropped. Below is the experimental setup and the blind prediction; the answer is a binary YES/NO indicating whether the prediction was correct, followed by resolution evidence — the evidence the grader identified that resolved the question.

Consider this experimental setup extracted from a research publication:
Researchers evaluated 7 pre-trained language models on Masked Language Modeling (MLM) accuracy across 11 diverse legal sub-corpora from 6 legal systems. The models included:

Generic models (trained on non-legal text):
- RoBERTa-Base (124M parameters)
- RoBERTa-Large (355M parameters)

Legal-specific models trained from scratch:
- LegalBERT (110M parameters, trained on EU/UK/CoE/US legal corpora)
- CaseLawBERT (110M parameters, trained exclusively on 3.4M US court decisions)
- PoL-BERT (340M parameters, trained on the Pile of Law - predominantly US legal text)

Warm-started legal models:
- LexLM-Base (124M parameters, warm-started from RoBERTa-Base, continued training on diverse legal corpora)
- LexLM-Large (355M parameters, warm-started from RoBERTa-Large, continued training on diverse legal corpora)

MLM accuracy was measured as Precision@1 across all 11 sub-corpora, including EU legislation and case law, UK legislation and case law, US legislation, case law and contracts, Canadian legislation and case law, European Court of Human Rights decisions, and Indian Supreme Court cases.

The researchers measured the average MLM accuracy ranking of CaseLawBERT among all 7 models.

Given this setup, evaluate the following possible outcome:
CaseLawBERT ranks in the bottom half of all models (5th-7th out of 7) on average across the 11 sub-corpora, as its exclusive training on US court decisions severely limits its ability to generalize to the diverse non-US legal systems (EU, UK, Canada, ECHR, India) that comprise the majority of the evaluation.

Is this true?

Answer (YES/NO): YES